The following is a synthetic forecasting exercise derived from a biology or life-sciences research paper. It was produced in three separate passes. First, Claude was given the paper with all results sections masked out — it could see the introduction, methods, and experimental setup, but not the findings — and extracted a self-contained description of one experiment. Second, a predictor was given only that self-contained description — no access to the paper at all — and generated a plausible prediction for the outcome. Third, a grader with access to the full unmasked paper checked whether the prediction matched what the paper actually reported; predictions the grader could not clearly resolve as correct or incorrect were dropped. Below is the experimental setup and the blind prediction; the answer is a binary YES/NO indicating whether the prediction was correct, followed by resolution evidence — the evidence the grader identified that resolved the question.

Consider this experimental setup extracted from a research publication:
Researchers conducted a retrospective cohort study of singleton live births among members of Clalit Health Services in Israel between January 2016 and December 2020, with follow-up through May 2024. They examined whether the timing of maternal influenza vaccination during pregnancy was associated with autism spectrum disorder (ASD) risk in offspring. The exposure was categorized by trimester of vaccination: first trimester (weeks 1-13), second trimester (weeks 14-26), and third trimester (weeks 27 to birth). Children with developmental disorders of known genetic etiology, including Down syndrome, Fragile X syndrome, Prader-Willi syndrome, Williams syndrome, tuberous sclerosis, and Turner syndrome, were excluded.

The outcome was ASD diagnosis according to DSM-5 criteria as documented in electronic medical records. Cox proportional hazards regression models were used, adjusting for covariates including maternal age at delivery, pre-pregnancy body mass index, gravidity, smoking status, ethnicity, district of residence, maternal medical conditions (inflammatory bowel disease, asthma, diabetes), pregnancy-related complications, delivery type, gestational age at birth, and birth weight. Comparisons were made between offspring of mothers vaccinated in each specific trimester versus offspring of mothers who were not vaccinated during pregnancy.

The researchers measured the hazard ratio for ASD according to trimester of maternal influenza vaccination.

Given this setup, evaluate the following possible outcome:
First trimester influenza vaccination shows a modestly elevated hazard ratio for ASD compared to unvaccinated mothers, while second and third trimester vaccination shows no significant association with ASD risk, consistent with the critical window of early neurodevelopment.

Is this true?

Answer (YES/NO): NO